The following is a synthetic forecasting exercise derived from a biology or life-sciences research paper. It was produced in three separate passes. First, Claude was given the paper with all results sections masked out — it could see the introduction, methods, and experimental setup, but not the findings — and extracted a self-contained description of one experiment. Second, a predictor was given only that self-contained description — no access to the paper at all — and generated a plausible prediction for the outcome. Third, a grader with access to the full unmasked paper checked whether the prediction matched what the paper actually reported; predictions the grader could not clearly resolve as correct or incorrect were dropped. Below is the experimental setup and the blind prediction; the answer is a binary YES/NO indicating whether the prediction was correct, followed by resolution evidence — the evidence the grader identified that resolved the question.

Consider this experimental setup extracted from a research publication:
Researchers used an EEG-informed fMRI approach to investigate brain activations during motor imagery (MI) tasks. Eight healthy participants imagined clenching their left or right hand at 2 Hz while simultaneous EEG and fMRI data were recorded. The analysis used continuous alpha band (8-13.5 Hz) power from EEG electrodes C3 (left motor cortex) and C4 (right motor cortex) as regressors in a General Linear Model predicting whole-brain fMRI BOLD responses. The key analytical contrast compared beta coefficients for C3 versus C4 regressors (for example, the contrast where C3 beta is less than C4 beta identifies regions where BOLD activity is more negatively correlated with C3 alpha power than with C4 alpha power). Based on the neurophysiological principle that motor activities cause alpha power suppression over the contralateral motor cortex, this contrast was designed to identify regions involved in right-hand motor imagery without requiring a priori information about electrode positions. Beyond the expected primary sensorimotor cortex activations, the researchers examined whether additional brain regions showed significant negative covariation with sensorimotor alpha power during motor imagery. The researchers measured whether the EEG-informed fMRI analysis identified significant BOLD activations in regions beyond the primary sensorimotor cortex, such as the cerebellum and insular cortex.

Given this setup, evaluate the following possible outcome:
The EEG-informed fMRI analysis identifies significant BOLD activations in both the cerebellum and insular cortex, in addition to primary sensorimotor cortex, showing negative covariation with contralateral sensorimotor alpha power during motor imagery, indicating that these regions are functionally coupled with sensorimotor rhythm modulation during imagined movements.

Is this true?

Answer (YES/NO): NO